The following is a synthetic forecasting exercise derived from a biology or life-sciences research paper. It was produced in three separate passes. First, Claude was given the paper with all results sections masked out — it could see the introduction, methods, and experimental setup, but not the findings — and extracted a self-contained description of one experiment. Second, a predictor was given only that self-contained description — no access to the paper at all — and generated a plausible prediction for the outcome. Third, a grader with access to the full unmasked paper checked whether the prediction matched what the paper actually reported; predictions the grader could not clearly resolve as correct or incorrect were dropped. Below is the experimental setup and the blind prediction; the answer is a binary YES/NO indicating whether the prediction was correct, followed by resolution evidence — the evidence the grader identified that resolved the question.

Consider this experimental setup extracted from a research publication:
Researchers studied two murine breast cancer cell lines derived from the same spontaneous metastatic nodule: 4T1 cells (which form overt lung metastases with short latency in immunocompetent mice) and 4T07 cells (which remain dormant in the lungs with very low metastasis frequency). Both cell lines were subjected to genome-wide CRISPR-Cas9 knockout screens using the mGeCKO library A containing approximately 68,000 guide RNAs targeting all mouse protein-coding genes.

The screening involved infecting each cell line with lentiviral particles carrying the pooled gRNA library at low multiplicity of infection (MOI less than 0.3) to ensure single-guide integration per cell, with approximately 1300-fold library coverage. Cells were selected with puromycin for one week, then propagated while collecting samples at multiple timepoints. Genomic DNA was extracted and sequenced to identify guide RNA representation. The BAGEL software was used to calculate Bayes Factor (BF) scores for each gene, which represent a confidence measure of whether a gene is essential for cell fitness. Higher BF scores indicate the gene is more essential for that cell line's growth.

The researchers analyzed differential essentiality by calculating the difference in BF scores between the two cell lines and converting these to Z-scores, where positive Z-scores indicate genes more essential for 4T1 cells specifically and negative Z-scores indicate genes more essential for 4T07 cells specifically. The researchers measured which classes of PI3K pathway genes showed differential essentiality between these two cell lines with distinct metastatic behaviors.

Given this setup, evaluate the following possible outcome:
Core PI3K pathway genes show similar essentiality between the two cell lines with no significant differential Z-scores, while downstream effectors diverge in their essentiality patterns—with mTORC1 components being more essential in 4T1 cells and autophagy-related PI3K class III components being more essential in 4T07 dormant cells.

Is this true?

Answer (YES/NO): NO